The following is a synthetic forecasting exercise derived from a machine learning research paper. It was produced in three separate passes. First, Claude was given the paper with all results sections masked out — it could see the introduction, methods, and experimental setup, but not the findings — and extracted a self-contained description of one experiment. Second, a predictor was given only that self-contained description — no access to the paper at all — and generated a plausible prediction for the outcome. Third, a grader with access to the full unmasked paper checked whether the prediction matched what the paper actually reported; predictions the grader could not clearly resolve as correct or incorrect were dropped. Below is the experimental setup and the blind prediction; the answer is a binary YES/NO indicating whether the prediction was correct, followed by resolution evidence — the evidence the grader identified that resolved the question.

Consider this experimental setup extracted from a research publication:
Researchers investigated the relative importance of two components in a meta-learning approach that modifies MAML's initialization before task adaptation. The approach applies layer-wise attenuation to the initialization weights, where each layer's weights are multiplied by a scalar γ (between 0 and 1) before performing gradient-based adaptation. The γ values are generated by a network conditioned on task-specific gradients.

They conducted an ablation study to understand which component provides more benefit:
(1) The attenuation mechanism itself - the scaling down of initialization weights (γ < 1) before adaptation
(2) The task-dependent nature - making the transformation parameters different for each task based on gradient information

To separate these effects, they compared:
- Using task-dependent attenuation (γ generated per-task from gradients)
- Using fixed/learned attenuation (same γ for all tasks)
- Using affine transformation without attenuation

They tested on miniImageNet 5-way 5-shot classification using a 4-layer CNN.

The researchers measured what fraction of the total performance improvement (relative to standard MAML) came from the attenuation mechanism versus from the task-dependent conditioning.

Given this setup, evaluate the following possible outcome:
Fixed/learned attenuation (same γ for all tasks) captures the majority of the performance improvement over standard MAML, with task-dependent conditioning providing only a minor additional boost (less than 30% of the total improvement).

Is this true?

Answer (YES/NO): YES